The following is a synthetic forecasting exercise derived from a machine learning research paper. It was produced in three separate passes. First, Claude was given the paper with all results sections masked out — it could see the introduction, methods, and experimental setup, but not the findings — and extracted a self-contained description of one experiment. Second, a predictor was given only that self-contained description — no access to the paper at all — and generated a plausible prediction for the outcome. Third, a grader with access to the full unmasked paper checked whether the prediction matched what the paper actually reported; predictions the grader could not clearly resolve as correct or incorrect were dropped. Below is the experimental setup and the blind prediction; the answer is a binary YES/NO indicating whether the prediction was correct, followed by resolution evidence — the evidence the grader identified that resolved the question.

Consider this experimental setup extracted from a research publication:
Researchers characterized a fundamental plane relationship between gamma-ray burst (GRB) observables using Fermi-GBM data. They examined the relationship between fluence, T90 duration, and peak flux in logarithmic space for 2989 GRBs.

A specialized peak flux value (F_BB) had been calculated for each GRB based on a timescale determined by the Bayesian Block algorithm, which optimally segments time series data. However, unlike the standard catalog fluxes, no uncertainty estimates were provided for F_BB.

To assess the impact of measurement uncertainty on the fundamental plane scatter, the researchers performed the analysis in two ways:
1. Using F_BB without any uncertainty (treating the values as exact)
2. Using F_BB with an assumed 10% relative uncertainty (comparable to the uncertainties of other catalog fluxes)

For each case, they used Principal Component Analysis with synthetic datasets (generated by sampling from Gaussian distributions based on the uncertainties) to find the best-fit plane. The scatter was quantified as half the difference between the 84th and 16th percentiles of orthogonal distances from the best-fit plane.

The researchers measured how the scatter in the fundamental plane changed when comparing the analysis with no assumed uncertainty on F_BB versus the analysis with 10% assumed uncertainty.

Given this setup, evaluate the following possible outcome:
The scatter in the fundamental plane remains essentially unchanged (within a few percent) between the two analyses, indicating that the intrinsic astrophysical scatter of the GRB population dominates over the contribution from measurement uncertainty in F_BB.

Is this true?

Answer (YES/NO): YES